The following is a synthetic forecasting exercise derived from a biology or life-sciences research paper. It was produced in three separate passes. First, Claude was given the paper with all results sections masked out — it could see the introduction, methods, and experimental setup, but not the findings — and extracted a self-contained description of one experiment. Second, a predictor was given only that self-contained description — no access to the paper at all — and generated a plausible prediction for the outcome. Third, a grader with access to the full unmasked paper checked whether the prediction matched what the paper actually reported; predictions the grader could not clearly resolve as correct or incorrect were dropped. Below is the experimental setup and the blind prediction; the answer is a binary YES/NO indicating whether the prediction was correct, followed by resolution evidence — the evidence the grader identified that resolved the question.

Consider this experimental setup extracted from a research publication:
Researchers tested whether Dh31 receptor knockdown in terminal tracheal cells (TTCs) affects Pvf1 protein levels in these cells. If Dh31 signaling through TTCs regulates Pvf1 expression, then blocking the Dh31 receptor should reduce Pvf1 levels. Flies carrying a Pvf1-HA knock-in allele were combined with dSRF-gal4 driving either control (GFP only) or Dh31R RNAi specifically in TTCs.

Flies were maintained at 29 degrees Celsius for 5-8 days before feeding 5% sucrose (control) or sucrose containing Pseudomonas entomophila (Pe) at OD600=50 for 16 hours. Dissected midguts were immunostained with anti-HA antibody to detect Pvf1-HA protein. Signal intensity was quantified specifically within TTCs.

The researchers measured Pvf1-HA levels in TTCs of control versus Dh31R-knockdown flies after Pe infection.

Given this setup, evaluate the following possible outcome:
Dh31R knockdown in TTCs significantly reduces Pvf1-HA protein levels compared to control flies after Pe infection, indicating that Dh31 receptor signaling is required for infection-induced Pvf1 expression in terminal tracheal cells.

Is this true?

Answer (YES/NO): YES